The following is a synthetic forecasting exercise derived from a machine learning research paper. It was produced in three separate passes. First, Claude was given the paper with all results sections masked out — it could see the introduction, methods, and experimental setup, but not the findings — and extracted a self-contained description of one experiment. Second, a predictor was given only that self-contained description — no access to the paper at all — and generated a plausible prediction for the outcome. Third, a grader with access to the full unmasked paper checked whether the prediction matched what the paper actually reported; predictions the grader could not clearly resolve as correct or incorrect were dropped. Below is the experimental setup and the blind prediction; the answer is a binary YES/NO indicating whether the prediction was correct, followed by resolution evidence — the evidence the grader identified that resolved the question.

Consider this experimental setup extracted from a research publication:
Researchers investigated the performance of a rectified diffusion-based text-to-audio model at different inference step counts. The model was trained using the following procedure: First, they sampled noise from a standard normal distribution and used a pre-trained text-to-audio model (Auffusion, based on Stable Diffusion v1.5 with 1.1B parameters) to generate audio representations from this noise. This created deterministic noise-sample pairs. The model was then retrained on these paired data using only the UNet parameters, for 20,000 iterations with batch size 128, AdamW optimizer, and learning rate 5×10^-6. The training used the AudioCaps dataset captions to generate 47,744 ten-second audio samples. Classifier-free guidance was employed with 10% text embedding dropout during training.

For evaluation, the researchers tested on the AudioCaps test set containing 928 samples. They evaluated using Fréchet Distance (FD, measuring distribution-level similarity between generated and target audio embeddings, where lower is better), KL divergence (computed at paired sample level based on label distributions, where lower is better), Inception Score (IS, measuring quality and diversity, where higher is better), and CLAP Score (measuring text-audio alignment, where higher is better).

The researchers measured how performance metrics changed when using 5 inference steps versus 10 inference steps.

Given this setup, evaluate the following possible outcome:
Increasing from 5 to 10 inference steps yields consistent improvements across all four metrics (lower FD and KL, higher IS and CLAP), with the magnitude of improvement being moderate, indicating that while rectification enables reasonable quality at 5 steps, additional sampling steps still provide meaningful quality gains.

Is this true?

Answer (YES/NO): YES